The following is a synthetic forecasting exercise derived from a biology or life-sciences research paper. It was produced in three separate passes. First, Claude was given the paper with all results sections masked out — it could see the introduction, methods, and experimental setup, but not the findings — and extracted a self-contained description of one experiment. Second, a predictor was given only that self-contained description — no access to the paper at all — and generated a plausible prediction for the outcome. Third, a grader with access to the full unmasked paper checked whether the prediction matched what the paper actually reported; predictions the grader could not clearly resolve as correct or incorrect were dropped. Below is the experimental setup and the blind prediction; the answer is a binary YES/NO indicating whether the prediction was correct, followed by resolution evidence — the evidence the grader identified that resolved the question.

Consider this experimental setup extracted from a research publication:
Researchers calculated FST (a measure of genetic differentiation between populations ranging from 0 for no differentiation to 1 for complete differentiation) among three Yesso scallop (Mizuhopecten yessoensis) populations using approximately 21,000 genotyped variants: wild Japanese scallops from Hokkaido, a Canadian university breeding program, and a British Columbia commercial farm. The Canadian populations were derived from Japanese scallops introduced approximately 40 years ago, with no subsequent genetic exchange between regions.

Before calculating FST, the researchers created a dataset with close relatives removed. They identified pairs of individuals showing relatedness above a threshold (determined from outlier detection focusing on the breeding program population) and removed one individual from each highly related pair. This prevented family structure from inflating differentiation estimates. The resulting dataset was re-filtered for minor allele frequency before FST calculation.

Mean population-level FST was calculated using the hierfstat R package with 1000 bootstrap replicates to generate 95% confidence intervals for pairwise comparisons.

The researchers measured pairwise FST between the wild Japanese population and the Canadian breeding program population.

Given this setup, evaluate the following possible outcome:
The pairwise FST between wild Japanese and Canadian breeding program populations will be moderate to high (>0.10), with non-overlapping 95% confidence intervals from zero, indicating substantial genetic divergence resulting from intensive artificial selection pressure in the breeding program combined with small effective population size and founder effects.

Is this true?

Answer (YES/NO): NO